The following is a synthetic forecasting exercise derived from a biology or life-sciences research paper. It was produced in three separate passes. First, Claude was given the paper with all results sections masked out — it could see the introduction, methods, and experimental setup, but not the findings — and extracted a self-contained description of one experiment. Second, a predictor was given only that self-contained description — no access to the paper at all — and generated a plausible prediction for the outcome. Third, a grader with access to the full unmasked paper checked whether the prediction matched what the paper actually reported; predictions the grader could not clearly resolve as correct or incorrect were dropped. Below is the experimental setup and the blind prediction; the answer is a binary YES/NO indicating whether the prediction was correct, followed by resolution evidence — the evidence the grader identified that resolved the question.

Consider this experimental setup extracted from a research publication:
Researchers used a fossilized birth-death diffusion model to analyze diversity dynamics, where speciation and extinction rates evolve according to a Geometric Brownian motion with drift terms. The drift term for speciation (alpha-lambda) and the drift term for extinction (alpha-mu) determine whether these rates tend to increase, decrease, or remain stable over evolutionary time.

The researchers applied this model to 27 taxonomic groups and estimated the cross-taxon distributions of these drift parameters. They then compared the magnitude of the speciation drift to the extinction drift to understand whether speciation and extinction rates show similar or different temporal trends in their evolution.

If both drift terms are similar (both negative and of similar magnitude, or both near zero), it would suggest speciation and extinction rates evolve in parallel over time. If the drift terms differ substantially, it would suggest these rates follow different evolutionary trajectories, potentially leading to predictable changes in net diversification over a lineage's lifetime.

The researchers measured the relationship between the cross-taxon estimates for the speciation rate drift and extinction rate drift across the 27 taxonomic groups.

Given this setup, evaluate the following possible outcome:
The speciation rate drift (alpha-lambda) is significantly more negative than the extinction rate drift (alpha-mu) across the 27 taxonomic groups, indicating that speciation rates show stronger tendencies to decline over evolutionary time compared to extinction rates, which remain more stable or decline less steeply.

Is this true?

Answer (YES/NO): NO